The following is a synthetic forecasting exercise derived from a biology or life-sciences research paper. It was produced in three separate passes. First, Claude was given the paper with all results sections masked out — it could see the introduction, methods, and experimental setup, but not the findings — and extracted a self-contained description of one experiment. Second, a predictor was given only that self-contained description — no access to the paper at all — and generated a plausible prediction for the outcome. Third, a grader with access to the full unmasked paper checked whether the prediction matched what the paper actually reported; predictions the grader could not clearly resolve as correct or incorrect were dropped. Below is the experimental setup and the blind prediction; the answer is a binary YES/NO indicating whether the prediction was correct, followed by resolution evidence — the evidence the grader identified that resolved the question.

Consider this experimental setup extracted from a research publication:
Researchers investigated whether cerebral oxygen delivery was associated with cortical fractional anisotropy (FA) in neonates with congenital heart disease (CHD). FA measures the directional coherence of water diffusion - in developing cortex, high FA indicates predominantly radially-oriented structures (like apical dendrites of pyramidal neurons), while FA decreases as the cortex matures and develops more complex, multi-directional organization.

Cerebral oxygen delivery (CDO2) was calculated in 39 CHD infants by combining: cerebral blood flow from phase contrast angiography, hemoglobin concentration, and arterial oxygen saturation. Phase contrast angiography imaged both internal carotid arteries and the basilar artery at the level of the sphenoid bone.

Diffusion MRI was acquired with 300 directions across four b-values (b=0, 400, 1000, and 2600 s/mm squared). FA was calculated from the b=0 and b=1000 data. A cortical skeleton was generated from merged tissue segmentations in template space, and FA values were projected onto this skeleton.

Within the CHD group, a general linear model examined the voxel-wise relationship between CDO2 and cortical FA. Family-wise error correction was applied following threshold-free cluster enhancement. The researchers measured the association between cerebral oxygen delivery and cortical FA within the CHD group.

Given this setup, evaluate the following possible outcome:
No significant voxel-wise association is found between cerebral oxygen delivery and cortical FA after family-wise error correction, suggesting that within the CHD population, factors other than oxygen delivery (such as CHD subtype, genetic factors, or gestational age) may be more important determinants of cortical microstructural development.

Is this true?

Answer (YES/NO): YES